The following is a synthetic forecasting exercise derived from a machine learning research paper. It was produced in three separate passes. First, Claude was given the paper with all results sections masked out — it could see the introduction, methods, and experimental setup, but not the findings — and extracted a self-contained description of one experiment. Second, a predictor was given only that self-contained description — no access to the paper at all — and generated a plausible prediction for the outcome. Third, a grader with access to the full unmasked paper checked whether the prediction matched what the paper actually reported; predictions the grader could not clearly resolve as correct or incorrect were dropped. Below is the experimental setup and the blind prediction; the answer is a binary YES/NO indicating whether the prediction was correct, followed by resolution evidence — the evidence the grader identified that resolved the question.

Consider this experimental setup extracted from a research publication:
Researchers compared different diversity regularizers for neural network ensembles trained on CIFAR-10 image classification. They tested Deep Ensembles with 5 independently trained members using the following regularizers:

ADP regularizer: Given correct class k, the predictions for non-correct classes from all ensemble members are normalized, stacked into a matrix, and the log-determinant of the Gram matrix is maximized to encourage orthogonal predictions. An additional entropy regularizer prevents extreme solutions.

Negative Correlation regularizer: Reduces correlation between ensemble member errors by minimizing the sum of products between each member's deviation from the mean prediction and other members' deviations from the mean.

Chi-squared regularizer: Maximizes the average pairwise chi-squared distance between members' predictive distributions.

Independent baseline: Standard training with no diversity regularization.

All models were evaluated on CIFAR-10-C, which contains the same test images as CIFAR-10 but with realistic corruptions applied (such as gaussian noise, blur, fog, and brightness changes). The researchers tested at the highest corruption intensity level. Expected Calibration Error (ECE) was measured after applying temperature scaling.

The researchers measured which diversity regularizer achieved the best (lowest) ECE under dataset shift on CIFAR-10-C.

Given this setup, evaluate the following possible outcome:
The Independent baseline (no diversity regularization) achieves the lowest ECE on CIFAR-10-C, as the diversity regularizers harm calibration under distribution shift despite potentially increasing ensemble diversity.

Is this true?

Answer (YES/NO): NO